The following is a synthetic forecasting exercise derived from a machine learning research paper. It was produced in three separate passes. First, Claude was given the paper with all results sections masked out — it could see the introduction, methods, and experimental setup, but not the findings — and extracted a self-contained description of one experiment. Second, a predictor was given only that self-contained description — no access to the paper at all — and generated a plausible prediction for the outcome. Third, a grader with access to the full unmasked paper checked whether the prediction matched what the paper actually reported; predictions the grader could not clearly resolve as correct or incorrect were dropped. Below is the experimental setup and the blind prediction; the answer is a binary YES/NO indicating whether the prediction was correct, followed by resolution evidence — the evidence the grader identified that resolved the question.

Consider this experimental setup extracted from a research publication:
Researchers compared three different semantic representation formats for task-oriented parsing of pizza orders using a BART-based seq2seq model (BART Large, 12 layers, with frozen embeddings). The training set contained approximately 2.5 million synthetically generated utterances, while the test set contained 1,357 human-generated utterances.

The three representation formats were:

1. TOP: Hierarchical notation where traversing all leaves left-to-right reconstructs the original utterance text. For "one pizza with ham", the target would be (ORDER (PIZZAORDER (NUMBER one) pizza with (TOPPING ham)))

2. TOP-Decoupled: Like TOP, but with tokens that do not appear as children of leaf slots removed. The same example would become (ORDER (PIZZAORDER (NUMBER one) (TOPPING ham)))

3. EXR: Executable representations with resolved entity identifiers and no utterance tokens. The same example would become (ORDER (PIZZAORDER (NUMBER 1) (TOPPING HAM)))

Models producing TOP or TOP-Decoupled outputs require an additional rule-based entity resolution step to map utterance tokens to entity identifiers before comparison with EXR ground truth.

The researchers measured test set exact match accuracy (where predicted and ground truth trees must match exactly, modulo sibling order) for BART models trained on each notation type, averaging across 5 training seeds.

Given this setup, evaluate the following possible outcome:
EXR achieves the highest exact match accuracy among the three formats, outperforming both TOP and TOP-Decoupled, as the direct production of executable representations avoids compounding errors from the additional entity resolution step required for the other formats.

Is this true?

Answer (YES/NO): NO